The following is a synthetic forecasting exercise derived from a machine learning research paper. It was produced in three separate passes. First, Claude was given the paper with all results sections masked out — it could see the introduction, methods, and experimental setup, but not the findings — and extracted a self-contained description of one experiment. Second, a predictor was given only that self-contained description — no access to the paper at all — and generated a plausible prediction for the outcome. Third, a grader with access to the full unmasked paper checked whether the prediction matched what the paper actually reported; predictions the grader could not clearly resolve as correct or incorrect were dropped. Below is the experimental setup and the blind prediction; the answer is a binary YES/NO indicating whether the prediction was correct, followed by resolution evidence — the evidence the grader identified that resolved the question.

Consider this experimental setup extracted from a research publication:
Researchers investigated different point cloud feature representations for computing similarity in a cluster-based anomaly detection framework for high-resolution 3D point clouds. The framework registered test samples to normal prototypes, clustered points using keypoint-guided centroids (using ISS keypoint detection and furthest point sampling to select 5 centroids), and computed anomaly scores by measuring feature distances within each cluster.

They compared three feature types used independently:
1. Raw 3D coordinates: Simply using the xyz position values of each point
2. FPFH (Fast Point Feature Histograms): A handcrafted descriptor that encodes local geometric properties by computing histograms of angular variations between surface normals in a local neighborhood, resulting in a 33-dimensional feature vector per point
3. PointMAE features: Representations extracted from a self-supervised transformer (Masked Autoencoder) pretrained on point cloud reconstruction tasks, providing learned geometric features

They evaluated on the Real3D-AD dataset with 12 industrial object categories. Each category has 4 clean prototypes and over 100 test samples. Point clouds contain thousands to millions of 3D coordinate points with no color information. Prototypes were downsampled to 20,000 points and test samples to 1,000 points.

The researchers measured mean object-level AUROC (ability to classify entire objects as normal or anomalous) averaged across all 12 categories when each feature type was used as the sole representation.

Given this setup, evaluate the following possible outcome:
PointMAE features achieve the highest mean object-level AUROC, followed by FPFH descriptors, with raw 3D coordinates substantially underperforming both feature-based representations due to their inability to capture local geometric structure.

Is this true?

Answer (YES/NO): NO